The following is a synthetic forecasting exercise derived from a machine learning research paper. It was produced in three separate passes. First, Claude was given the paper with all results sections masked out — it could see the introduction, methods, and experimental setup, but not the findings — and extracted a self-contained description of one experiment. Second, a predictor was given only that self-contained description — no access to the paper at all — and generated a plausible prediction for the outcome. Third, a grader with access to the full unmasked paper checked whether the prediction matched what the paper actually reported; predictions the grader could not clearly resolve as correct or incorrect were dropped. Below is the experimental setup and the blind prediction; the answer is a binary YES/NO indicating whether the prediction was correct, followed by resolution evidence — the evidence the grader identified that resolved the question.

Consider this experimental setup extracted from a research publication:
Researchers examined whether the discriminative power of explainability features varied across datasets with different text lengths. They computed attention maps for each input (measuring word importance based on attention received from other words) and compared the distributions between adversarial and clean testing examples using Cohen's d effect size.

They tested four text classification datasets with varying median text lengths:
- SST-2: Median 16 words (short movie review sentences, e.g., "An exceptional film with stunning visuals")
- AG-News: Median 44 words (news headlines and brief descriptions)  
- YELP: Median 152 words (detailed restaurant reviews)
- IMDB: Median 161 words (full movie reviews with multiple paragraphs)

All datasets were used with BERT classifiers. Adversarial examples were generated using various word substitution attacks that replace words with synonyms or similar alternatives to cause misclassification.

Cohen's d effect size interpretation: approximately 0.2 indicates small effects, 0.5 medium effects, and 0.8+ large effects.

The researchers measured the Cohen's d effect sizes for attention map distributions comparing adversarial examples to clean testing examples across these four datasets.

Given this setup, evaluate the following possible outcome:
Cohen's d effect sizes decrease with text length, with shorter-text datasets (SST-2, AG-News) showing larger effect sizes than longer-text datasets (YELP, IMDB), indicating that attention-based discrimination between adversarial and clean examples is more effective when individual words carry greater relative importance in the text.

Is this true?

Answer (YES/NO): NO